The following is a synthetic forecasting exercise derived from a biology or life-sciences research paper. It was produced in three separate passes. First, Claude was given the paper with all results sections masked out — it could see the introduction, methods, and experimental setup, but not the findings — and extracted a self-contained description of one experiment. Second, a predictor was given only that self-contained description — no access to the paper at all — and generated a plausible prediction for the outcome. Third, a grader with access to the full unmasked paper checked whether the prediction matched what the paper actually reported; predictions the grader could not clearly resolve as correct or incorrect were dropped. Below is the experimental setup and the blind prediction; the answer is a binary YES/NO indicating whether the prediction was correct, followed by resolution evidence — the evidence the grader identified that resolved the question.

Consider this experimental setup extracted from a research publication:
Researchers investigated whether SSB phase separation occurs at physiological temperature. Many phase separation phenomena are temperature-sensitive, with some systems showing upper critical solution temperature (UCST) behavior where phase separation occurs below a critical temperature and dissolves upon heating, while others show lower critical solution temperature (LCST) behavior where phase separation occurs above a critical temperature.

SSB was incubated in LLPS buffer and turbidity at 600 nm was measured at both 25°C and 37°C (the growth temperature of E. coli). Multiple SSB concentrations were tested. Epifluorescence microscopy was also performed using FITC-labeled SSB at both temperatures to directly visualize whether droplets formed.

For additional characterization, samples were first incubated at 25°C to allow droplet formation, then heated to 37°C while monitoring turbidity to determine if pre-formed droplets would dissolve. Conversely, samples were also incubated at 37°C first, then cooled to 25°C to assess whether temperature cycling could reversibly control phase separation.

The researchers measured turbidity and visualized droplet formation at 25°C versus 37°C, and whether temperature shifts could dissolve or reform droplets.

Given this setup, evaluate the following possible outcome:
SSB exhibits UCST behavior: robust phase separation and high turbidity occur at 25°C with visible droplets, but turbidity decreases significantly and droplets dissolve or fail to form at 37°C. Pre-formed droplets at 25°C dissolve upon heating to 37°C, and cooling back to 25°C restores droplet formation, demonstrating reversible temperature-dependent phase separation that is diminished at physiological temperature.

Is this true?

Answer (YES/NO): NO